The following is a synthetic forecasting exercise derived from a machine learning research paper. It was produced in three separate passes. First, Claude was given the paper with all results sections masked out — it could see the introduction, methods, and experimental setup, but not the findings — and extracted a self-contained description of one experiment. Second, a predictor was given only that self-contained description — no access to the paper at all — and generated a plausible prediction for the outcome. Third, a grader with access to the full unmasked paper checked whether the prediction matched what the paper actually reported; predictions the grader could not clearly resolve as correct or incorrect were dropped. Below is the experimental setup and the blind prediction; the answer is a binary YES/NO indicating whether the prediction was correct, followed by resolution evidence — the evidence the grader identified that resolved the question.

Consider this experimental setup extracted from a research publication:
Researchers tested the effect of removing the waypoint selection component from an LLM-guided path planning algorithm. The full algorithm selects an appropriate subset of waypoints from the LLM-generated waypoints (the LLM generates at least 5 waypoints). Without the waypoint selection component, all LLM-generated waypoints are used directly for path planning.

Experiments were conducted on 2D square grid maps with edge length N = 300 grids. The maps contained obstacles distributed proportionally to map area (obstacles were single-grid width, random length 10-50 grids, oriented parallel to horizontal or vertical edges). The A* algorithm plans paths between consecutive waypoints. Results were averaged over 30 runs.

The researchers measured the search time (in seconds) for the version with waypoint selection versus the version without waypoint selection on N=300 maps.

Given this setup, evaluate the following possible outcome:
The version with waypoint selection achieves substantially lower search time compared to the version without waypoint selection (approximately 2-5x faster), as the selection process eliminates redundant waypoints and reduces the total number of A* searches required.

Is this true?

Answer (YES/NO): YES